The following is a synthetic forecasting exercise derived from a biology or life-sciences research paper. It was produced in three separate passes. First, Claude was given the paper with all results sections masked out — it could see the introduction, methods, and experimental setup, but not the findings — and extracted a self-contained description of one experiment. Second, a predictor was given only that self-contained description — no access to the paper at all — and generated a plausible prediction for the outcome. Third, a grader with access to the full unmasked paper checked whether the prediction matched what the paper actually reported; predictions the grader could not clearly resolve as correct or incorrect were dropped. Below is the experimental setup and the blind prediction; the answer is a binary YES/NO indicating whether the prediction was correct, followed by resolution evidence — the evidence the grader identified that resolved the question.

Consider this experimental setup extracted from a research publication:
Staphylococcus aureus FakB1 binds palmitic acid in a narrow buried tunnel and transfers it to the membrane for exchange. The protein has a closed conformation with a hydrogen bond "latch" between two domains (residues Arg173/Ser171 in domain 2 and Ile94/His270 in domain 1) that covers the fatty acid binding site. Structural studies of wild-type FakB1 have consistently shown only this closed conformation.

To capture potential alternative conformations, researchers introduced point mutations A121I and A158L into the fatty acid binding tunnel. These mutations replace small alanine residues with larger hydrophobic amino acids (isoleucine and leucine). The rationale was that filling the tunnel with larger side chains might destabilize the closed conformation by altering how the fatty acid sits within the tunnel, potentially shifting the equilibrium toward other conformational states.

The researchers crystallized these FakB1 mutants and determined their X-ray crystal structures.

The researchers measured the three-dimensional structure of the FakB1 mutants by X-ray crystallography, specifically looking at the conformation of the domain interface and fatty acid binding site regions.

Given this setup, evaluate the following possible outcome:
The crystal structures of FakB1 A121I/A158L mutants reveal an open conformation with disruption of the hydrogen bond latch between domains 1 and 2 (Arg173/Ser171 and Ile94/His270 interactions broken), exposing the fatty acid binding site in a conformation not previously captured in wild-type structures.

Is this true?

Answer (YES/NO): YES